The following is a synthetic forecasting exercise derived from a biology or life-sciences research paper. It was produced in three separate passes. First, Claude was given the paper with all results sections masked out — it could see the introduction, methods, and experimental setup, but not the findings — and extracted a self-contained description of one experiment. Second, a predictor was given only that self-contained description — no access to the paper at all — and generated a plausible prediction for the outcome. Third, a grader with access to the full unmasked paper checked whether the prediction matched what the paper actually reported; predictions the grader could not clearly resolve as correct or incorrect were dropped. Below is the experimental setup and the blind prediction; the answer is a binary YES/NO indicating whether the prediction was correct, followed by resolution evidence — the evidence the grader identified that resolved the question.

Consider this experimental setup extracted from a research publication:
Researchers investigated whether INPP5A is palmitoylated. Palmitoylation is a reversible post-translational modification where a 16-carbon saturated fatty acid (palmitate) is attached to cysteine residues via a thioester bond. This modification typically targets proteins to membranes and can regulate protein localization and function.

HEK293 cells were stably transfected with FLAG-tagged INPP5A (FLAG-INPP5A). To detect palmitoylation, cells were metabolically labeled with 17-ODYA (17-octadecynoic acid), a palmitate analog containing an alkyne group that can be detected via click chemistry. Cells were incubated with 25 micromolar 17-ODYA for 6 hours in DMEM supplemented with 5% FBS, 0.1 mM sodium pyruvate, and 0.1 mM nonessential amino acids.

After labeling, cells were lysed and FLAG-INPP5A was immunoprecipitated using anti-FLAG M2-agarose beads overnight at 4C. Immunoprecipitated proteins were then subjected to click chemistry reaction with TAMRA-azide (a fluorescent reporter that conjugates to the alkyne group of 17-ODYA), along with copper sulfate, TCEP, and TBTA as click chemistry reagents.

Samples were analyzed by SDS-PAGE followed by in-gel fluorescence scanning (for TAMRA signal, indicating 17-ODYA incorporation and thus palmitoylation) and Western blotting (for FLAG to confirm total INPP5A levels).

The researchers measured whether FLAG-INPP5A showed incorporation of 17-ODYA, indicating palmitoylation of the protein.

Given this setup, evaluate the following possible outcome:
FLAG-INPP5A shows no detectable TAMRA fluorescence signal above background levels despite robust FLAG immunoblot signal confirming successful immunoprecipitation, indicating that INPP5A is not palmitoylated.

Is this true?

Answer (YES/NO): NO